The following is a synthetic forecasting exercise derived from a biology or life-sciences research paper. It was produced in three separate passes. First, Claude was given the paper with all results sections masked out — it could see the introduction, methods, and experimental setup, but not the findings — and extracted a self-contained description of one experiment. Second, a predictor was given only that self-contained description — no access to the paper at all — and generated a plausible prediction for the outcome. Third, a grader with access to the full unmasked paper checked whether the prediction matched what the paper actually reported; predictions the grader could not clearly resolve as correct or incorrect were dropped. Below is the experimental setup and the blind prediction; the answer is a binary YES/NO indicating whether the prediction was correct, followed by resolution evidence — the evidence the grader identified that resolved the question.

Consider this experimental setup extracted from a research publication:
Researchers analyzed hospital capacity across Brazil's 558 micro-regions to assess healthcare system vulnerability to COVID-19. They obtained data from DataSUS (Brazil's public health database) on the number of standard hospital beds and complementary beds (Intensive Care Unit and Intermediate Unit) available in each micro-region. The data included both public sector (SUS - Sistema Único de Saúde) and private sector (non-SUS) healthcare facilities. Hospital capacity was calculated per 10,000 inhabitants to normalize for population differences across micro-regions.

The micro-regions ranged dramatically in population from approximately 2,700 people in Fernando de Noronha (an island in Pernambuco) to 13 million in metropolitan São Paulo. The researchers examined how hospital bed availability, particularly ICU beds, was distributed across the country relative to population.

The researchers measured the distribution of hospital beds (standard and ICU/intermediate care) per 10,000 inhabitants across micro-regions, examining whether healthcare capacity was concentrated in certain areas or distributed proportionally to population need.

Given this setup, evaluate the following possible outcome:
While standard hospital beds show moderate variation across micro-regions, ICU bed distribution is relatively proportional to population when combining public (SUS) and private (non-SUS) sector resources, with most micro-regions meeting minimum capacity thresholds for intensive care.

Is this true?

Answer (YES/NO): NO